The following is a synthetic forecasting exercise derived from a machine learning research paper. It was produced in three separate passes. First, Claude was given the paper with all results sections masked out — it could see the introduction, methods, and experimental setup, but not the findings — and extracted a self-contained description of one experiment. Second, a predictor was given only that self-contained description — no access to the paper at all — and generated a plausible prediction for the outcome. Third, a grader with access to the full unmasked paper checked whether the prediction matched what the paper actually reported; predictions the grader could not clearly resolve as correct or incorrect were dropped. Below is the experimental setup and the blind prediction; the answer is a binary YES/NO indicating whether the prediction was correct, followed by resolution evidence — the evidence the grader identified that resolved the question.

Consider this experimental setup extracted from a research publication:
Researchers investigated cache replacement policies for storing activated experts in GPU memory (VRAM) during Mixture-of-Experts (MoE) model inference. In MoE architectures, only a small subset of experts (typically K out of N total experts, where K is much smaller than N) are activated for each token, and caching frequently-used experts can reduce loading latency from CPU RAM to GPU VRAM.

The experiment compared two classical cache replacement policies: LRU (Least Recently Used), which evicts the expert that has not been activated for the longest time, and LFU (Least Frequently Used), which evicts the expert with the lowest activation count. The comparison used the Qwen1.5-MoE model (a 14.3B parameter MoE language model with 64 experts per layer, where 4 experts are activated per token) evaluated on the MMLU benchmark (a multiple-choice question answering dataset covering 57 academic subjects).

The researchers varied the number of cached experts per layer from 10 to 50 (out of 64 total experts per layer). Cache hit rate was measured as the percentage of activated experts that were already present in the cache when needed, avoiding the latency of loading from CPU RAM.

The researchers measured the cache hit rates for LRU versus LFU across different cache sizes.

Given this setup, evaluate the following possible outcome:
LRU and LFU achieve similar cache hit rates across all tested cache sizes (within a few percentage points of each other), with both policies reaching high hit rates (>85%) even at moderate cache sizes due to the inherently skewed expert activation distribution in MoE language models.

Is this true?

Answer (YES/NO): NO